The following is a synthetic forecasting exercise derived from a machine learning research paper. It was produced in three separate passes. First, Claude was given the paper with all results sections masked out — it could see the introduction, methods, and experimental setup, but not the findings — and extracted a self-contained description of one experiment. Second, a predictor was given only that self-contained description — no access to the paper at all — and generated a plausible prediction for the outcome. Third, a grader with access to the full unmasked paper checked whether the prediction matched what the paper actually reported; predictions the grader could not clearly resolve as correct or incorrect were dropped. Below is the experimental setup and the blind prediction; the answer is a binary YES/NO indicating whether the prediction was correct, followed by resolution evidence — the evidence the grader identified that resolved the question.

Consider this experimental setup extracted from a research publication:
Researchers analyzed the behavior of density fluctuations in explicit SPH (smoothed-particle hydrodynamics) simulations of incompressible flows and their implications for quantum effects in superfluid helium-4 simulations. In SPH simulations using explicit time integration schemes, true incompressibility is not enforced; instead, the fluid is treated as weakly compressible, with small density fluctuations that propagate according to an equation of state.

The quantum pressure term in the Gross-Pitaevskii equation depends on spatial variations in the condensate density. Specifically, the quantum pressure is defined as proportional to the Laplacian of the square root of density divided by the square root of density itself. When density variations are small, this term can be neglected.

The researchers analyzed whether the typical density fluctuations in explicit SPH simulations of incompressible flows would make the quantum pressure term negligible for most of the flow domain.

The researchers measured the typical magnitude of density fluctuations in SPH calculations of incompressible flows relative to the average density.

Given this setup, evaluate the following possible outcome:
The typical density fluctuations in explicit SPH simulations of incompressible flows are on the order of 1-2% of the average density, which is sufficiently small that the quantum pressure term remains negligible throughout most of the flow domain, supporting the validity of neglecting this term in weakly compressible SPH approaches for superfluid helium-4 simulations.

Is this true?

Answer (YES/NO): NO